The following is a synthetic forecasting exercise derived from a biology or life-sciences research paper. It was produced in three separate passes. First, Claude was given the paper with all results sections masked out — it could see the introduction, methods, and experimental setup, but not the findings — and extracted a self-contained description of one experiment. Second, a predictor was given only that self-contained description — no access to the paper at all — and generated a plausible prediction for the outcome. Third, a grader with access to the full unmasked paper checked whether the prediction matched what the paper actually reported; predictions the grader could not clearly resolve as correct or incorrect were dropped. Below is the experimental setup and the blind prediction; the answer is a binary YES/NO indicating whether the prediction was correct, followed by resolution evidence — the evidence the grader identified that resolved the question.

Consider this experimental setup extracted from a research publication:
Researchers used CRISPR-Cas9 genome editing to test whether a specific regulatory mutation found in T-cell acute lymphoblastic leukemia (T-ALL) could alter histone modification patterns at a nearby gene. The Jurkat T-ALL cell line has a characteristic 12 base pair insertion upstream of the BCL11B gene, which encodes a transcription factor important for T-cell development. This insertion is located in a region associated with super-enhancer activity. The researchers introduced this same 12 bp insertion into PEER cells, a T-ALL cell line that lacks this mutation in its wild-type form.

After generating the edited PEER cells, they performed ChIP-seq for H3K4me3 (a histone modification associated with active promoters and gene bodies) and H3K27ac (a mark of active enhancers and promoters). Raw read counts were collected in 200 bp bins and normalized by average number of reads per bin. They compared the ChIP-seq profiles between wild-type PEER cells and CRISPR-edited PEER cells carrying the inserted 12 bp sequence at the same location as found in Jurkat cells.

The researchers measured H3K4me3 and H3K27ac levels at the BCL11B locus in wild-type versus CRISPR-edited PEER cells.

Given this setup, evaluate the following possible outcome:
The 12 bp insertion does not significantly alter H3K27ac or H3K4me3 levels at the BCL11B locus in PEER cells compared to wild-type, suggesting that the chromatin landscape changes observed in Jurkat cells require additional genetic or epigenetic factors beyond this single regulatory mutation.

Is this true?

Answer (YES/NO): NO